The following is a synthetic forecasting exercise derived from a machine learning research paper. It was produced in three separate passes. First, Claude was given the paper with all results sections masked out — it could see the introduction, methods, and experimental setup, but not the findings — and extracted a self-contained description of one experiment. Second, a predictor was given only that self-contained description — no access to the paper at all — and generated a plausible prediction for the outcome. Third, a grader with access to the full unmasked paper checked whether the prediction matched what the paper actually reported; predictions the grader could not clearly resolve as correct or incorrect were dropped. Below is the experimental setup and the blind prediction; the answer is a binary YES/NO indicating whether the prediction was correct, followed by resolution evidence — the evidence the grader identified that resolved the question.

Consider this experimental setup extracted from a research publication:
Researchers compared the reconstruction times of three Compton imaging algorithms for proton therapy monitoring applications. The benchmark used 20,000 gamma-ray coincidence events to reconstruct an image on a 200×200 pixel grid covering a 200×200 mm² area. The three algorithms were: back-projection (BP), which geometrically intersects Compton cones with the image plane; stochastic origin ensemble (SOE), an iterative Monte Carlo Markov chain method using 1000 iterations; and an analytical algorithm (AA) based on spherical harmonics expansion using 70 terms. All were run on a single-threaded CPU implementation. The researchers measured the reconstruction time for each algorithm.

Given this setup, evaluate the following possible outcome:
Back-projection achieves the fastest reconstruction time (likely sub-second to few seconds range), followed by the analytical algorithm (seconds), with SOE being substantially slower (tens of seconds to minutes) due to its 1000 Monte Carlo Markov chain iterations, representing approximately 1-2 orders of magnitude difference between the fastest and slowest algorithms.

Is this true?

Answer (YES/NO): NO